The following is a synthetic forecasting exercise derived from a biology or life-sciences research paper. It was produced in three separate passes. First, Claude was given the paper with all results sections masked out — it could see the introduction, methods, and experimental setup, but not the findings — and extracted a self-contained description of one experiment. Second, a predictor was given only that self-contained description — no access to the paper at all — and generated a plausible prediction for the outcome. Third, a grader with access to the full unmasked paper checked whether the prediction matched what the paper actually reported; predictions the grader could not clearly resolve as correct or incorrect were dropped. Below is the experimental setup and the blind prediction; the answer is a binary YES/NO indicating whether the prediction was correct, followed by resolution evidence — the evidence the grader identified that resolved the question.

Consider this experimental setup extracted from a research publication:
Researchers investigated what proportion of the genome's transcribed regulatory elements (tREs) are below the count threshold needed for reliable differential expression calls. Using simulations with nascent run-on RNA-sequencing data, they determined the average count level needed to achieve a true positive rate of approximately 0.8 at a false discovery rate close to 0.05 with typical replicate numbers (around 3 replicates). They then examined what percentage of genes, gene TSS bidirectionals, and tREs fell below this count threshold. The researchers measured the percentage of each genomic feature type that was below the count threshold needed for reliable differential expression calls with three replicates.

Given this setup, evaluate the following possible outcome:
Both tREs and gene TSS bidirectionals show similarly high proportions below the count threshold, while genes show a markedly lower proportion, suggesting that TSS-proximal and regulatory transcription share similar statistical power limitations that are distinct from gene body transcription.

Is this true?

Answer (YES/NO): NO